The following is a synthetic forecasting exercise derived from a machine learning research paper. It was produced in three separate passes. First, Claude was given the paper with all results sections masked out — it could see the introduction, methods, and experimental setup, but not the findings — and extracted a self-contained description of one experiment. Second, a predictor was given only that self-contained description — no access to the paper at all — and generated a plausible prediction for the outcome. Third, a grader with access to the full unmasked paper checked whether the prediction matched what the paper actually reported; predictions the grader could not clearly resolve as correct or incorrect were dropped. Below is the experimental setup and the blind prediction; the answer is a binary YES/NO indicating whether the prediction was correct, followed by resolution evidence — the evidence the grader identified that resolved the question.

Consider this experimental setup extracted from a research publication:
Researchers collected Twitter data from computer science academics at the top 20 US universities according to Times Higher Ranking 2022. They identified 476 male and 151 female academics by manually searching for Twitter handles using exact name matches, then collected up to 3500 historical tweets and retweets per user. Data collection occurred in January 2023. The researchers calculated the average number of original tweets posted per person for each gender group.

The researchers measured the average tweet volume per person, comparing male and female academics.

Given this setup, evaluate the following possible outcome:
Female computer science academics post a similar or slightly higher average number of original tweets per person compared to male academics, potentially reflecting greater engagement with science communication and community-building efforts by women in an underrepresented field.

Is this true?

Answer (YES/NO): NO